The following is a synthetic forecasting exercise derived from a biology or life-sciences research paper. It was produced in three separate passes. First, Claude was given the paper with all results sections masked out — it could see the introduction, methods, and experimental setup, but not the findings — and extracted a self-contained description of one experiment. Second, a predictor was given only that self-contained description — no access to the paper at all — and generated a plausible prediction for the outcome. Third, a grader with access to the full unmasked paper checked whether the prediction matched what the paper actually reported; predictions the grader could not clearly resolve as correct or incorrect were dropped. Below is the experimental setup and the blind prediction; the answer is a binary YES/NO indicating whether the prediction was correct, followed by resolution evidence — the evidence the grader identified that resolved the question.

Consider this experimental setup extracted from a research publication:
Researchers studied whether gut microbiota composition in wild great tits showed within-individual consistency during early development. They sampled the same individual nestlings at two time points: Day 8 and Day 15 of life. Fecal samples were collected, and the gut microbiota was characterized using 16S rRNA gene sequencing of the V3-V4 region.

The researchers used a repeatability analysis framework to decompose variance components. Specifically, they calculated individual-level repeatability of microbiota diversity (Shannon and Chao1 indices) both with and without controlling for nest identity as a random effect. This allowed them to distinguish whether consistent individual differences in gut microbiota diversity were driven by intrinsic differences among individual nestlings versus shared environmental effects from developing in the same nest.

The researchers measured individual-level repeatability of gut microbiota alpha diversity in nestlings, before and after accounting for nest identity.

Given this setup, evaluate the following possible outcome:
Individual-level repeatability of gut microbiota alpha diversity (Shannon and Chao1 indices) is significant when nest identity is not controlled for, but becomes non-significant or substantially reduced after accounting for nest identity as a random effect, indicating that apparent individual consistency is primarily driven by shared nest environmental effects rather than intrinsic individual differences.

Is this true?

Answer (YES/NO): YES